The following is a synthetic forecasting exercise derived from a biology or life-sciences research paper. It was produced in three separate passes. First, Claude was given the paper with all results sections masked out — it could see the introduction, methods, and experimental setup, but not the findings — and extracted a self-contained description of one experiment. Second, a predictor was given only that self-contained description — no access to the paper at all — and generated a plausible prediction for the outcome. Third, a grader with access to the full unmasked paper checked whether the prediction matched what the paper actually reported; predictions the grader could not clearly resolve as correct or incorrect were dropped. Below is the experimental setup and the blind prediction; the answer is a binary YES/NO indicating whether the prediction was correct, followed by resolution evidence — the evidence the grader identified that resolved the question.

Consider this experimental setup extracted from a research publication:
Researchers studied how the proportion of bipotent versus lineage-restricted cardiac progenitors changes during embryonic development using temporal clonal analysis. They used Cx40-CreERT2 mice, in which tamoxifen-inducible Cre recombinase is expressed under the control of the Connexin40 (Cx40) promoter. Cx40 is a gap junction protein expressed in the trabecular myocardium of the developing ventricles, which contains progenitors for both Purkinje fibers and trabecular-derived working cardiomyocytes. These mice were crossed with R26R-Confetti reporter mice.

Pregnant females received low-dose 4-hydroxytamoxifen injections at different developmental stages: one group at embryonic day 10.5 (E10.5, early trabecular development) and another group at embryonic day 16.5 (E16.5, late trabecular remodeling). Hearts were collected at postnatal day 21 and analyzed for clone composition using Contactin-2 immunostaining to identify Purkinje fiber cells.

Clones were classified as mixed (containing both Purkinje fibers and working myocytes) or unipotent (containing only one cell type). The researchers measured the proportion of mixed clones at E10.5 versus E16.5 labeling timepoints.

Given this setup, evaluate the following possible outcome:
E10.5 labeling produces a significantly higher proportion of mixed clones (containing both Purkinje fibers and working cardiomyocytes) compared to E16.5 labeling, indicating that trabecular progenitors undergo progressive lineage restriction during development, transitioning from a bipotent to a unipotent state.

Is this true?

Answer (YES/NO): YES